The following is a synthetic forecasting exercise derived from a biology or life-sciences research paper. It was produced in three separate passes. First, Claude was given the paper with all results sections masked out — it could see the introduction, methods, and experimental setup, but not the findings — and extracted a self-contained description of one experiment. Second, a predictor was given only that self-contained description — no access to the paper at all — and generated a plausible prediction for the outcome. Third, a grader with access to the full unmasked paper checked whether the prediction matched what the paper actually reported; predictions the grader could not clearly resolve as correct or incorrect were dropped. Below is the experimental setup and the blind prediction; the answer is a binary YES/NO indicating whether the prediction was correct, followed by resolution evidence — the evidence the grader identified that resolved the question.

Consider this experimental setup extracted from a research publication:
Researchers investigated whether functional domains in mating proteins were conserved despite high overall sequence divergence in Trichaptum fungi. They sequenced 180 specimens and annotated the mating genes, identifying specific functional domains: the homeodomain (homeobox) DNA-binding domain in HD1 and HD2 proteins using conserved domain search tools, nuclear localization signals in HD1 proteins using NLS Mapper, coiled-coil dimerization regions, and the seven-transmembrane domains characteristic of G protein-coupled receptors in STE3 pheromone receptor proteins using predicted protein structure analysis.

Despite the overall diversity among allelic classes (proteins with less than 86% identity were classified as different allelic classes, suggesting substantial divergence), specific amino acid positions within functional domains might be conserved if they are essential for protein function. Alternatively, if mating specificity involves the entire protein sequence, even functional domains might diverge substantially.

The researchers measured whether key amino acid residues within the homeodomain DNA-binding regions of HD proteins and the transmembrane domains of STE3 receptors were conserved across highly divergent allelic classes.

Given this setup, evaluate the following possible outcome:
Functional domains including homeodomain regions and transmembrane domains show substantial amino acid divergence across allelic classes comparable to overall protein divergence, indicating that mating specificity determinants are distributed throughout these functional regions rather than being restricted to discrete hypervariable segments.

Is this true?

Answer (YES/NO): NO